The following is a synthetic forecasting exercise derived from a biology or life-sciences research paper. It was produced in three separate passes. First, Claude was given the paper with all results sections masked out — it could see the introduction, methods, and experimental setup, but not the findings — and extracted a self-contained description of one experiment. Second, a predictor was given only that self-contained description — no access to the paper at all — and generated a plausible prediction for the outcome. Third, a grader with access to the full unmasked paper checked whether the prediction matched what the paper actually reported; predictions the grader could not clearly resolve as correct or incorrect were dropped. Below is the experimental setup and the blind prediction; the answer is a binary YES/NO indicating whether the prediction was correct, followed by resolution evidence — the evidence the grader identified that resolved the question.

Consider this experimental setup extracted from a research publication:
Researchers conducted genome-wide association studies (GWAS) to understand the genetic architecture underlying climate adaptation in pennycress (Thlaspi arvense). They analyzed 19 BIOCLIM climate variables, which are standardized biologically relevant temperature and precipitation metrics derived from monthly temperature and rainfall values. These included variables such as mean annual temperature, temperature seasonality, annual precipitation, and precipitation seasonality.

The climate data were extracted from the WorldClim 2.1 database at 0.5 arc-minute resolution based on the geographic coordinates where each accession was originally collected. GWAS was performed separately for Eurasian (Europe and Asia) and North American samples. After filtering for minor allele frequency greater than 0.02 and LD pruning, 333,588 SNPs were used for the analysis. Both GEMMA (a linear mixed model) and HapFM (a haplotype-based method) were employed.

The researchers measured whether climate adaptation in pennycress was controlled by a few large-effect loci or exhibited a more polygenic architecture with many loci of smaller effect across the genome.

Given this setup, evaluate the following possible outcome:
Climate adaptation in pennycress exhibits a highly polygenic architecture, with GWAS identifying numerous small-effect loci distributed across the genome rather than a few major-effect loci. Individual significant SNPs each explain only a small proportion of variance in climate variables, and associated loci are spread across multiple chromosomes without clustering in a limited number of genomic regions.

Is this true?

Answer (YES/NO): YES